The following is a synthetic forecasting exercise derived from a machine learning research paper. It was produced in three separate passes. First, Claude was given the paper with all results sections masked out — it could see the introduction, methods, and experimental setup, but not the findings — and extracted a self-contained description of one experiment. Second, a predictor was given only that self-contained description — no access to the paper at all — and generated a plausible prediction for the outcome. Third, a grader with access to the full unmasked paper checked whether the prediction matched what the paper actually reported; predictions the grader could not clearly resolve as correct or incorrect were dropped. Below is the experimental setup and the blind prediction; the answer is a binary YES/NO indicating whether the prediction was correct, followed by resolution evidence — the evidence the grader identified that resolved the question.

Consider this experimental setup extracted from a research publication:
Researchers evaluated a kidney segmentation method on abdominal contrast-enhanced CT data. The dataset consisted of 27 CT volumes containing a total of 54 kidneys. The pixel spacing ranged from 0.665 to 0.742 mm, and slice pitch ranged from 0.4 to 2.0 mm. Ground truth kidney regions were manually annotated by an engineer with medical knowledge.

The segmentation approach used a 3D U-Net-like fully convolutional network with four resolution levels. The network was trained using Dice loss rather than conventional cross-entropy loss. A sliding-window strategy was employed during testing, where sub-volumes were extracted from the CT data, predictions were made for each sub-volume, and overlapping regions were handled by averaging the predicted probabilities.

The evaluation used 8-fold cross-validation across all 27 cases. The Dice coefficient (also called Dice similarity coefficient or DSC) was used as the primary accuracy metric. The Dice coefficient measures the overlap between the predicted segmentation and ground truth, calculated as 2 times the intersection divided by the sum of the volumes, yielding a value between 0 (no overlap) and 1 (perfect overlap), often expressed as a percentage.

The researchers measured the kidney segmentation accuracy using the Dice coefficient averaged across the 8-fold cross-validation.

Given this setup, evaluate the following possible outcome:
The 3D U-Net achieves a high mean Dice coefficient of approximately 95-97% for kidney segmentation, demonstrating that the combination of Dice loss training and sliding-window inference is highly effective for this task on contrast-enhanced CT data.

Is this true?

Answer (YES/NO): NO